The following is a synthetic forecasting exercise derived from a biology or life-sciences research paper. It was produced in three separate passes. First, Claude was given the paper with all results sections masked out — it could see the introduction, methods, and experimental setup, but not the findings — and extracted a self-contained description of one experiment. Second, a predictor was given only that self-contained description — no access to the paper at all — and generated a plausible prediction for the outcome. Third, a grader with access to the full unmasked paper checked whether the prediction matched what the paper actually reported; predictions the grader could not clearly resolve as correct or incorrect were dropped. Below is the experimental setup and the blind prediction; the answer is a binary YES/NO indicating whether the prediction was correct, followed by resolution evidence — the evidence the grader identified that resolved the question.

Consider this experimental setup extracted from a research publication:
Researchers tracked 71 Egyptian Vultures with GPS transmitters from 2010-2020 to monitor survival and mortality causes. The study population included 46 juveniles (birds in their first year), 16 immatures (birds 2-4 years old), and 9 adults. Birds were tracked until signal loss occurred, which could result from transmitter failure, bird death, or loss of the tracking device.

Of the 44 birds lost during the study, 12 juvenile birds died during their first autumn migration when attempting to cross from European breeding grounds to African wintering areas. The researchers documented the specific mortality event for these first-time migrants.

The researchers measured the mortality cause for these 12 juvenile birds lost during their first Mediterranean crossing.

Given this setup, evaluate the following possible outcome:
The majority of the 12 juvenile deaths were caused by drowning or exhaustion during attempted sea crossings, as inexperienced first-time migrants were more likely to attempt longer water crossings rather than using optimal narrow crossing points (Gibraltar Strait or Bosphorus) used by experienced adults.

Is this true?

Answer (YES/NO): YES